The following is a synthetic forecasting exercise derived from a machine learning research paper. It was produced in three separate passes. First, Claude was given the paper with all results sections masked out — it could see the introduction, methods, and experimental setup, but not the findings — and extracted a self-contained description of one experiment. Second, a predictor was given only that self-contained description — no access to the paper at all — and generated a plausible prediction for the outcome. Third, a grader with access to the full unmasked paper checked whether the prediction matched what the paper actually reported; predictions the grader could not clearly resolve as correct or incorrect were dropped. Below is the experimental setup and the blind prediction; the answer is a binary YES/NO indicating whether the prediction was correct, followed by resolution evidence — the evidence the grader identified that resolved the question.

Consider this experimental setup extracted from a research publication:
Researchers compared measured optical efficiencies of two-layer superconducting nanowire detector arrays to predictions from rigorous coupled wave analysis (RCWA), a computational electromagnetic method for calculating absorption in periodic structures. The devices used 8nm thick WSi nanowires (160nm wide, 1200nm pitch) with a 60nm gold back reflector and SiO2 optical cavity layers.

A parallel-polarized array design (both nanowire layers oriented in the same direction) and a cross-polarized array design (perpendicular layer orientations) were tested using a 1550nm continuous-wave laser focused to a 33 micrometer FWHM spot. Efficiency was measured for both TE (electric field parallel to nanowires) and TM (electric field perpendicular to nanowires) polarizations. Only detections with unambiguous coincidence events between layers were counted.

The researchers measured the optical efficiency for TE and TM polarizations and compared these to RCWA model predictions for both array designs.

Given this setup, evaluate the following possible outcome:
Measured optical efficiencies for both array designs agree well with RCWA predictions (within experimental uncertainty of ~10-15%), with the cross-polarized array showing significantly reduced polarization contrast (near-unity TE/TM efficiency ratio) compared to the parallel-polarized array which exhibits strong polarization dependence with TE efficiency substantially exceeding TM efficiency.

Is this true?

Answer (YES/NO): YES